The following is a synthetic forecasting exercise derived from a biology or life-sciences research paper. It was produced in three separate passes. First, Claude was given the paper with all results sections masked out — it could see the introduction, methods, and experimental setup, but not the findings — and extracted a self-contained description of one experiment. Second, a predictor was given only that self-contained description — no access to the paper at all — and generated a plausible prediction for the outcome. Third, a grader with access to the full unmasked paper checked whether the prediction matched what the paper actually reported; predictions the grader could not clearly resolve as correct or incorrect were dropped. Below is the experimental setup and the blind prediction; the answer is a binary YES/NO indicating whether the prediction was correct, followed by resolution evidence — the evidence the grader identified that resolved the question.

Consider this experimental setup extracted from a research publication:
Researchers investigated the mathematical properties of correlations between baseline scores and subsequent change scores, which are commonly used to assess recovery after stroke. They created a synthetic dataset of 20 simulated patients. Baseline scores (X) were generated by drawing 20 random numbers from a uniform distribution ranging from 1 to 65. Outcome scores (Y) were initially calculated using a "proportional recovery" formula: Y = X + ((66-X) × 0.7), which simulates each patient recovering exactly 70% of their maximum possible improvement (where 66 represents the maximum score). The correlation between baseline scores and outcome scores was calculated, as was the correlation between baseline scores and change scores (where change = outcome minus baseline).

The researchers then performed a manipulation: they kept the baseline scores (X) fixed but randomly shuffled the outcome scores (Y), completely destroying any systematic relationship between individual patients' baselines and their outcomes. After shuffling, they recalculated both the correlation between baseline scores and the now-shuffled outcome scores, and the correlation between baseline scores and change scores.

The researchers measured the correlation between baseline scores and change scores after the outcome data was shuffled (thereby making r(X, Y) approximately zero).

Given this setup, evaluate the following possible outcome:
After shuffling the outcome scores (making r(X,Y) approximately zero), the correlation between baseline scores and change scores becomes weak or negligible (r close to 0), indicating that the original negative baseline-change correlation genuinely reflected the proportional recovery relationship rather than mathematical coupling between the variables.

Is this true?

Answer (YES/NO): NO